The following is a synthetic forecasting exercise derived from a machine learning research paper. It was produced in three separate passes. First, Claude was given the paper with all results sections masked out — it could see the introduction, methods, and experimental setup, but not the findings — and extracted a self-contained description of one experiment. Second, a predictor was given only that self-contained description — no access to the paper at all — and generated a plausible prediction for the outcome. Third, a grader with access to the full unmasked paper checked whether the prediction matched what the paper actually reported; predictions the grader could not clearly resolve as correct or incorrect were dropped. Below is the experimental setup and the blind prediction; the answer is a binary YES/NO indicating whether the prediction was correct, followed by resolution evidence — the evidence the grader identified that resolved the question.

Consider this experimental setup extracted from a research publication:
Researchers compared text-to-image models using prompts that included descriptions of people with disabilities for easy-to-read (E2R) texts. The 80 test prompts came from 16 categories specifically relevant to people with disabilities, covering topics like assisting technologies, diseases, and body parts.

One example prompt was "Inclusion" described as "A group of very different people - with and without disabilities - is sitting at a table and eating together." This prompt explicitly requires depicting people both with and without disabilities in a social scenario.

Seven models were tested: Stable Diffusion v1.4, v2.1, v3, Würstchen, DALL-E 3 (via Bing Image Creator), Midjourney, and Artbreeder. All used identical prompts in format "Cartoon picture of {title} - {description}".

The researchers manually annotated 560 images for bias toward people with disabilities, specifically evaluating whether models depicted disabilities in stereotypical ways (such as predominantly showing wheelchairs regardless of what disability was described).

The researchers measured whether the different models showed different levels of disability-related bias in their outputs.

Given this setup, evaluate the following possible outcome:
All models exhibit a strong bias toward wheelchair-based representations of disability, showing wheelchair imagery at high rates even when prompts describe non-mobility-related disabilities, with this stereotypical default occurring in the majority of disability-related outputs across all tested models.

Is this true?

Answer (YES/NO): NO